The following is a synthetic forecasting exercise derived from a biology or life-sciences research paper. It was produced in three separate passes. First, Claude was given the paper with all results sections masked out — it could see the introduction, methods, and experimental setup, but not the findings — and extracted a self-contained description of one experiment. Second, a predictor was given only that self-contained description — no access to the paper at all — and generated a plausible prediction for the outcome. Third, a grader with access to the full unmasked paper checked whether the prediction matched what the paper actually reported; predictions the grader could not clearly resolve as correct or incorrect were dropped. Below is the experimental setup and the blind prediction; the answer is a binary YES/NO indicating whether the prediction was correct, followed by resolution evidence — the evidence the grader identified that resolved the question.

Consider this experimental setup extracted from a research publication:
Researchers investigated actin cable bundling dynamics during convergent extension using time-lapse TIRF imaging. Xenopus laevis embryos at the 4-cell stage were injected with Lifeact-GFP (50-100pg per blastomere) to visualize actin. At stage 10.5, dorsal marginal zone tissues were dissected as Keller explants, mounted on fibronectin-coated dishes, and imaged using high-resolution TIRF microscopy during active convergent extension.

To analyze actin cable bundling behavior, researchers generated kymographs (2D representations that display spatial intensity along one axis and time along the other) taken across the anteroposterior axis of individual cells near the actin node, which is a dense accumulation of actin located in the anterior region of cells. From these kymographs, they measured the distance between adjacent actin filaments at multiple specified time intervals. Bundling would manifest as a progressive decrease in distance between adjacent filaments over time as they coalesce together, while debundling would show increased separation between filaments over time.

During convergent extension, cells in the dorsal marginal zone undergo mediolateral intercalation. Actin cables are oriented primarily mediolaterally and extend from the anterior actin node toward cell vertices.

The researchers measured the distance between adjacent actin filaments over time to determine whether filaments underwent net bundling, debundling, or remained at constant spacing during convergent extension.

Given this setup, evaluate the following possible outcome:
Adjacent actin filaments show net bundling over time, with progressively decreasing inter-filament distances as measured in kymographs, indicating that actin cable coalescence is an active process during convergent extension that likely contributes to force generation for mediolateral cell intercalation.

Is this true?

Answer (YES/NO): YES